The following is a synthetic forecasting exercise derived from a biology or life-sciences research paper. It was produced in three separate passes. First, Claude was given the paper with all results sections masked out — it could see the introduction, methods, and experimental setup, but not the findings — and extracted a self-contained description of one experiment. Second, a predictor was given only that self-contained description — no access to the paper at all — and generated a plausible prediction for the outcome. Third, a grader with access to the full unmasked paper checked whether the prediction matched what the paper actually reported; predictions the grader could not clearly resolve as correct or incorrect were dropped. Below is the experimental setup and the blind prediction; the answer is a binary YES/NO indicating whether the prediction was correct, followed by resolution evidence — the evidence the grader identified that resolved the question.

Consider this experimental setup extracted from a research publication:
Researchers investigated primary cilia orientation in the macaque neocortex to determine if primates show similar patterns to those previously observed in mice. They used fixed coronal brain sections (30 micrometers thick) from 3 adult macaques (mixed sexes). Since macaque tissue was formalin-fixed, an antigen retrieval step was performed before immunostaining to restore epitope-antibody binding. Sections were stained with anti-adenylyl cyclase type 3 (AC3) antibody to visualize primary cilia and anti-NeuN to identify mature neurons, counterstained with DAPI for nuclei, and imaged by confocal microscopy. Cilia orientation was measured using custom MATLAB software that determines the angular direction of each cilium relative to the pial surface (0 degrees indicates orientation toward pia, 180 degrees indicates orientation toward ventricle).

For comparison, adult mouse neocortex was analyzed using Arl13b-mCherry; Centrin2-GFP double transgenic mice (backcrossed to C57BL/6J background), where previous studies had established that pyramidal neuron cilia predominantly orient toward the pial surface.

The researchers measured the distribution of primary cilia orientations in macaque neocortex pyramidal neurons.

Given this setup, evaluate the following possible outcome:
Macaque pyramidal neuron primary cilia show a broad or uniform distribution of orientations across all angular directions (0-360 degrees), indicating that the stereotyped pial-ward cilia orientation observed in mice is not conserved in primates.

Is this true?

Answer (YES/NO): NO